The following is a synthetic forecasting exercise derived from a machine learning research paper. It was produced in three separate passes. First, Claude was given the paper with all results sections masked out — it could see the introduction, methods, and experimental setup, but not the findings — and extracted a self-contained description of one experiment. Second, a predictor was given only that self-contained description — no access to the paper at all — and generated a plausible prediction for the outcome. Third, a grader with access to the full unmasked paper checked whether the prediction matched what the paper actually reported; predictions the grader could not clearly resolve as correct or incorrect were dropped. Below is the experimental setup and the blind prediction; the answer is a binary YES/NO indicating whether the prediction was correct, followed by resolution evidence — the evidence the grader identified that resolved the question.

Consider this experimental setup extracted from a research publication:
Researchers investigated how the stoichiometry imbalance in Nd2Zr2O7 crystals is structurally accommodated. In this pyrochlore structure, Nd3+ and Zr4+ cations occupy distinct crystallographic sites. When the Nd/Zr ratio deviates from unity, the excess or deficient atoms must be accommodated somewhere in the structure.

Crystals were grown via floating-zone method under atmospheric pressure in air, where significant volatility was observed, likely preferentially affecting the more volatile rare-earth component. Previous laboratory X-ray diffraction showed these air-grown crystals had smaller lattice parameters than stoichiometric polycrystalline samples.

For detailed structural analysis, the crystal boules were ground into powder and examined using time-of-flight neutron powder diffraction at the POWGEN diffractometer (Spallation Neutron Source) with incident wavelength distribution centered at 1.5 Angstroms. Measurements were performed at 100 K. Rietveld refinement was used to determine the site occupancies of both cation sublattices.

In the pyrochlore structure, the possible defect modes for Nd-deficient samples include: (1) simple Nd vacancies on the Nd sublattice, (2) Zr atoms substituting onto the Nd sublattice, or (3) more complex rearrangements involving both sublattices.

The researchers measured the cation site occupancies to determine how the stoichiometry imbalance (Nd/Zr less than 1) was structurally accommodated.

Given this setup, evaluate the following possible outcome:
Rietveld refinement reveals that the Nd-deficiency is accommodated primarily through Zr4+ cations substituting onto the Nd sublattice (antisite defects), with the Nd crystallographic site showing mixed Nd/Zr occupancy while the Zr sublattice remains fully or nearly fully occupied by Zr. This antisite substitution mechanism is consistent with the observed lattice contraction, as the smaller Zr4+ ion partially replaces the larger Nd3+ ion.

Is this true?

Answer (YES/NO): YES